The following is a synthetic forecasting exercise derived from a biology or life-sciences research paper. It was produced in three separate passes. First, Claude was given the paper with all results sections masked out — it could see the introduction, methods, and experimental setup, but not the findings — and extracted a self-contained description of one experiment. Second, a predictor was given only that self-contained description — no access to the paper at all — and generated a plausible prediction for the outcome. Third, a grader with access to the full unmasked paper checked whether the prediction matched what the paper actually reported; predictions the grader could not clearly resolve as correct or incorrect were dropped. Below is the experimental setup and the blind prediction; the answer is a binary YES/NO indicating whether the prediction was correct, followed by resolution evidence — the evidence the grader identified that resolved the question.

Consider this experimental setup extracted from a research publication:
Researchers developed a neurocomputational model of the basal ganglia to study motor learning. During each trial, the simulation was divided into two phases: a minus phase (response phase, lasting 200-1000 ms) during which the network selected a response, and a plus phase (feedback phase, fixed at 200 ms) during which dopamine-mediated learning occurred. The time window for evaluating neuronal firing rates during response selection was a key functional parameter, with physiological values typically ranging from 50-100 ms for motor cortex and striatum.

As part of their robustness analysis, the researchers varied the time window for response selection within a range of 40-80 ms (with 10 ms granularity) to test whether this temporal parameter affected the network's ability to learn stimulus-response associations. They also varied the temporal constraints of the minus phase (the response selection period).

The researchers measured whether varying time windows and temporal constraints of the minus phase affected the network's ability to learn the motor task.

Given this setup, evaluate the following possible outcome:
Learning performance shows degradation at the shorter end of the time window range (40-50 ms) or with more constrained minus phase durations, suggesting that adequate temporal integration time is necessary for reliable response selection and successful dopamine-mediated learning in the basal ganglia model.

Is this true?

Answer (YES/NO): NO